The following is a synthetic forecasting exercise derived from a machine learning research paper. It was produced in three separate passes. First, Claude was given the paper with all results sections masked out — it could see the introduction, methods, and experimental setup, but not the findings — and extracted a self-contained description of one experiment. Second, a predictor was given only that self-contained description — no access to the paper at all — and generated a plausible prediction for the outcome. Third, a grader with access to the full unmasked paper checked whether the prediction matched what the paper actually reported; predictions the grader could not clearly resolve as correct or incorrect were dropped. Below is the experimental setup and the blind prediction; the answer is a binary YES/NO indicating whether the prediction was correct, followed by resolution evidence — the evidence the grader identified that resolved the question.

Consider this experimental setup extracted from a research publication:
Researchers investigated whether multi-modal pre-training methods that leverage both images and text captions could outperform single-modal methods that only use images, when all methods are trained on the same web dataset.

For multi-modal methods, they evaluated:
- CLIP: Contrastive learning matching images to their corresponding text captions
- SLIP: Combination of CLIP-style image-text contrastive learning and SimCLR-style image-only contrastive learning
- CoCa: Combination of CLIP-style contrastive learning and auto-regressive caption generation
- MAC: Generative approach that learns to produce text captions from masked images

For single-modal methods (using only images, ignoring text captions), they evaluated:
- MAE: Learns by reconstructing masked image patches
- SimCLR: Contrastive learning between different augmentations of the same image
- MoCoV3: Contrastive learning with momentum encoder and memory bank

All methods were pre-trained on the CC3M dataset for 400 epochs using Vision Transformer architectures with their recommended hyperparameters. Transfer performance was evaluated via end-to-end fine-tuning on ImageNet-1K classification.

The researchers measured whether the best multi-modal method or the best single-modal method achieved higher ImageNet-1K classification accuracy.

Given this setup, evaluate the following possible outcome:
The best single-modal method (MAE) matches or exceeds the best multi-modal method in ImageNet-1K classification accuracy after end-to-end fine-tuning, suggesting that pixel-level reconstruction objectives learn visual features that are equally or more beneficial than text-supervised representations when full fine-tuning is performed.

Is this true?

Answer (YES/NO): YES